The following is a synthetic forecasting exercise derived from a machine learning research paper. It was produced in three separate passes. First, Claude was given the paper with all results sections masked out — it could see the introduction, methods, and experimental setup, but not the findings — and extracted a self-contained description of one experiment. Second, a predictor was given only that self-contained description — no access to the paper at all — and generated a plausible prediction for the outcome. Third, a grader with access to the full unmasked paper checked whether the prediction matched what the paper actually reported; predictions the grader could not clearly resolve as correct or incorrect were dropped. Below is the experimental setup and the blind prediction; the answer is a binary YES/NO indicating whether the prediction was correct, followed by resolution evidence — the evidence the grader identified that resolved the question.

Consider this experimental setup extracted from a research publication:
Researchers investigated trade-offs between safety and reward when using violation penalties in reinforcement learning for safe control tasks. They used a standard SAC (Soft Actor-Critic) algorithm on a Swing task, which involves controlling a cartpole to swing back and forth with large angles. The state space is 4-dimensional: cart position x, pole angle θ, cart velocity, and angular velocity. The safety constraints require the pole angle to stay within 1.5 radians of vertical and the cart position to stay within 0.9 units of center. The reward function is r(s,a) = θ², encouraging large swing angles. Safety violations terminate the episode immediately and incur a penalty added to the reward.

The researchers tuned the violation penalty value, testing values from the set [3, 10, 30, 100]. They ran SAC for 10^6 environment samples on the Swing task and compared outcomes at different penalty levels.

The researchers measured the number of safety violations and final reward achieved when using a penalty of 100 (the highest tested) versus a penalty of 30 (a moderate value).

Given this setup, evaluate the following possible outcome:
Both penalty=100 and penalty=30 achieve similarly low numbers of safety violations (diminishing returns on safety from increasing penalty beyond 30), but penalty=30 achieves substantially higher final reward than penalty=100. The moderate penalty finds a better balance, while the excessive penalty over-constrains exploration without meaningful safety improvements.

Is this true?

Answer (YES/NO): YES